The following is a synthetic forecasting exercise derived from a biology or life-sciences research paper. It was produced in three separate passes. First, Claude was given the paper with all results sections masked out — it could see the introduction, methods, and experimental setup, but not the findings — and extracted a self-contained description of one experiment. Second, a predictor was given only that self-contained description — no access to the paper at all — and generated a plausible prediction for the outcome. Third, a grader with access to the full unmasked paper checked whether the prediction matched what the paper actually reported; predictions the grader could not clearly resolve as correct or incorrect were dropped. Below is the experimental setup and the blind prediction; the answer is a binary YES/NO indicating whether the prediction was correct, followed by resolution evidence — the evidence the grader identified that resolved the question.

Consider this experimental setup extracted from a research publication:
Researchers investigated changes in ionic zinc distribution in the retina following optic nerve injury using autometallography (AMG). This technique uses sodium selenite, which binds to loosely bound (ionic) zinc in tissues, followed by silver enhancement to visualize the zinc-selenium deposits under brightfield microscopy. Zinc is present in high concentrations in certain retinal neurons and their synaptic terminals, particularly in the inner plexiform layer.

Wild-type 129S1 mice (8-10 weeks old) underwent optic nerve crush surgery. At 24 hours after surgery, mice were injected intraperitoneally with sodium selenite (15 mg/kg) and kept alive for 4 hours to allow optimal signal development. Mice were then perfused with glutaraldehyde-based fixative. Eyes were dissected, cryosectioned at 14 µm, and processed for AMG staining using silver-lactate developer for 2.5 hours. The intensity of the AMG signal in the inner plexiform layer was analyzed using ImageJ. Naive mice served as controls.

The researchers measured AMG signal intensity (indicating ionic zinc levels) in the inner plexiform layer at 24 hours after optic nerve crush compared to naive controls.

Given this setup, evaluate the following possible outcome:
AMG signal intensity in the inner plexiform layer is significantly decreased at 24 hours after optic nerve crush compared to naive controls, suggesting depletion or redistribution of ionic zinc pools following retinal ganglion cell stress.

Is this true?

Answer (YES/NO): NO